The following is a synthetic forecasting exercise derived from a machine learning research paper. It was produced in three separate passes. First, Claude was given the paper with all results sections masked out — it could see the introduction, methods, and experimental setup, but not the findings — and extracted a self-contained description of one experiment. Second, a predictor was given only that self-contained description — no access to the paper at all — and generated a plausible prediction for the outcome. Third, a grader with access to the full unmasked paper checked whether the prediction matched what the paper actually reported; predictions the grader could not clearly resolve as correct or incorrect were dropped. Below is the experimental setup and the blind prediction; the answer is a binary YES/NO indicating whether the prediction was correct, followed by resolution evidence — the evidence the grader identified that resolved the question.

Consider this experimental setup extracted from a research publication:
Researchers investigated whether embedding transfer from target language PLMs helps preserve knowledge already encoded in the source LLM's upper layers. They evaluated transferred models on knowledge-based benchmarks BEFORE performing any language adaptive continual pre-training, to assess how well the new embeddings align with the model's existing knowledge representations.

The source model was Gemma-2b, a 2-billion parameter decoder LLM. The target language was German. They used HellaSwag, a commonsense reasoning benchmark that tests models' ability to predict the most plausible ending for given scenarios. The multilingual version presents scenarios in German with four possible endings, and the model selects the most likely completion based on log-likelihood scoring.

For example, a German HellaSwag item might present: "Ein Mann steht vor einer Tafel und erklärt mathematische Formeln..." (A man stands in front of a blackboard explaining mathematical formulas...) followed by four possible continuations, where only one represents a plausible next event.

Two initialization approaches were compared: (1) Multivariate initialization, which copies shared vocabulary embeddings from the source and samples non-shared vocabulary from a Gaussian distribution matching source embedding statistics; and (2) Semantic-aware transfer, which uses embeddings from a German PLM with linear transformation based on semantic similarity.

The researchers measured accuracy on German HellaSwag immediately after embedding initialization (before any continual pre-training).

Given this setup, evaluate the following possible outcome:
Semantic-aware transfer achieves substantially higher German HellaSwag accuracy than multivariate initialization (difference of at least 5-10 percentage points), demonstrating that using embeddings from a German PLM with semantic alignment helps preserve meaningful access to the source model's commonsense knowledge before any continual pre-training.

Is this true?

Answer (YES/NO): NO